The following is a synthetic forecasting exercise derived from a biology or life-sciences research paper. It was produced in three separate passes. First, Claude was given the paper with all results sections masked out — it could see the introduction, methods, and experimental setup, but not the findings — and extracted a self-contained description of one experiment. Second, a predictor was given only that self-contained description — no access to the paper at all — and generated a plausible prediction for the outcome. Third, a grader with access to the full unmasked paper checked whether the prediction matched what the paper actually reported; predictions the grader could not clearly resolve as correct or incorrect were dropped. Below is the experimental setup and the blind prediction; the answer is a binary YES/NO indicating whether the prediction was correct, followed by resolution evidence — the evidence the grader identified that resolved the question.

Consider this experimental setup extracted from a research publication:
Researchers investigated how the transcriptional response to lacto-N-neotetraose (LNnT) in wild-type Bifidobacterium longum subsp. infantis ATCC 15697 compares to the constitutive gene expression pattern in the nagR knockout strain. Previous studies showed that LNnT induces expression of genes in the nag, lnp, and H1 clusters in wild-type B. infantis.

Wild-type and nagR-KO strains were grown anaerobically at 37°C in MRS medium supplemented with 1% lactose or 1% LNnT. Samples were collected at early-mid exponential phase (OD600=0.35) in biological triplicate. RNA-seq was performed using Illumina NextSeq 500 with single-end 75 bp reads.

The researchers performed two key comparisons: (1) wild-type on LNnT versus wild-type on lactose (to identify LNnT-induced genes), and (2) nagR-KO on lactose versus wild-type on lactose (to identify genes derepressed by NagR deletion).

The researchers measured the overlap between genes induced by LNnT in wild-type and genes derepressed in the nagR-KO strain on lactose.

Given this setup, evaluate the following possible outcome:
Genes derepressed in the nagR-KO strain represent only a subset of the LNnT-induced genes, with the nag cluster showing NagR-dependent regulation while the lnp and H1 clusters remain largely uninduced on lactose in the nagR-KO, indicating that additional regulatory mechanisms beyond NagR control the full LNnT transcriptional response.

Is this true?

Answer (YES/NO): NO